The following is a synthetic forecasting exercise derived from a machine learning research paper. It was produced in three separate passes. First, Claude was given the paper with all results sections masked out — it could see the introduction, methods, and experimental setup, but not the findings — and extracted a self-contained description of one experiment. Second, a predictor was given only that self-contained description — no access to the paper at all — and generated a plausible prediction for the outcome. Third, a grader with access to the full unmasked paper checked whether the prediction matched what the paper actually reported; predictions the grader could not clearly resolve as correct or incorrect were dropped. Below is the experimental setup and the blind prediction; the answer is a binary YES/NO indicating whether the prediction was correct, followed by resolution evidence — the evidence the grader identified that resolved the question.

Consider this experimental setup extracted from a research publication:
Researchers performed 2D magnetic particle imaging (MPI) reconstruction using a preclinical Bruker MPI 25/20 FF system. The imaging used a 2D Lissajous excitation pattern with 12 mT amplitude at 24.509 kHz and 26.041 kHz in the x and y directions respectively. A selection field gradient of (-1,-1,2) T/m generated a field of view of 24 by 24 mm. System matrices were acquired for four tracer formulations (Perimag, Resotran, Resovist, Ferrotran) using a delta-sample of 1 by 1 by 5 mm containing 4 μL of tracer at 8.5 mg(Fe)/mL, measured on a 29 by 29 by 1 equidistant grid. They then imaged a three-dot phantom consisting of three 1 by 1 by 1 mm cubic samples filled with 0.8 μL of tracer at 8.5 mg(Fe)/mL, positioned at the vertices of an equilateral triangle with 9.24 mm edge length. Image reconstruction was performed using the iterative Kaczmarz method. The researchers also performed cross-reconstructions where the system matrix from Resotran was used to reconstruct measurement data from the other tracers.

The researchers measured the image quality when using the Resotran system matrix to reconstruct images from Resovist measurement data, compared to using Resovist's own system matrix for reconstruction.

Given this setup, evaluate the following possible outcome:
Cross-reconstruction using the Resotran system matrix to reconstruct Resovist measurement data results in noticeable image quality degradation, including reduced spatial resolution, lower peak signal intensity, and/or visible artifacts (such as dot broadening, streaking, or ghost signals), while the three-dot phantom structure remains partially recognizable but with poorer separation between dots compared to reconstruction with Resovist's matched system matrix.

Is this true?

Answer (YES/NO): NO